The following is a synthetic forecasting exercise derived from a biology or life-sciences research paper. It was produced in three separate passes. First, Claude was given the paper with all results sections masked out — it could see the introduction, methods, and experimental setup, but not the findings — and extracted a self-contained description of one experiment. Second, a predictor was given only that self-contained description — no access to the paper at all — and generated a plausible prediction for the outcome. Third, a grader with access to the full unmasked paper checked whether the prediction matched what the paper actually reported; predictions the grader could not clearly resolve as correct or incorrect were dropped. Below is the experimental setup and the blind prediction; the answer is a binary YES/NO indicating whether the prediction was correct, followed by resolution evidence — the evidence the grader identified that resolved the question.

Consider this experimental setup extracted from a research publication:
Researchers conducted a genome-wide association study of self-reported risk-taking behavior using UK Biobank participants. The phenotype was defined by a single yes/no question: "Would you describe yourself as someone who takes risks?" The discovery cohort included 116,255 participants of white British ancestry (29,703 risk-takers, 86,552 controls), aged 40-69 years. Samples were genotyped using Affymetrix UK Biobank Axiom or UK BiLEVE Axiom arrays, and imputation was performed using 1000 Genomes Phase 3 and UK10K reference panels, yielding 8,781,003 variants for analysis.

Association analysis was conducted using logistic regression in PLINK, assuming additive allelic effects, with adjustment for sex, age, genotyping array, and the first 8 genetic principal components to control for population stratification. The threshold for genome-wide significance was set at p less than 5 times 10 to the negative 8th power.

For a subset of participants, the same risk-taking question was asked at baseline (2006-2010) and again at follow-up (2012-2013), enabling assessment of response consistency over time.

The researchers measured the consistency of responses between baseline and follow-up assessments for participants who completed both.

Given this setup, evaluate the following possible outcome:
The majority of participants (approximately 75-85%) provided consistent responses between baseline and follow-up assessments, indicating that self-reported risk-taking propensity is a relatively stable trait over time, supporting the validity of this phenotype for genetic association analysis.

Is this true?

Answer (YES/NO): YES